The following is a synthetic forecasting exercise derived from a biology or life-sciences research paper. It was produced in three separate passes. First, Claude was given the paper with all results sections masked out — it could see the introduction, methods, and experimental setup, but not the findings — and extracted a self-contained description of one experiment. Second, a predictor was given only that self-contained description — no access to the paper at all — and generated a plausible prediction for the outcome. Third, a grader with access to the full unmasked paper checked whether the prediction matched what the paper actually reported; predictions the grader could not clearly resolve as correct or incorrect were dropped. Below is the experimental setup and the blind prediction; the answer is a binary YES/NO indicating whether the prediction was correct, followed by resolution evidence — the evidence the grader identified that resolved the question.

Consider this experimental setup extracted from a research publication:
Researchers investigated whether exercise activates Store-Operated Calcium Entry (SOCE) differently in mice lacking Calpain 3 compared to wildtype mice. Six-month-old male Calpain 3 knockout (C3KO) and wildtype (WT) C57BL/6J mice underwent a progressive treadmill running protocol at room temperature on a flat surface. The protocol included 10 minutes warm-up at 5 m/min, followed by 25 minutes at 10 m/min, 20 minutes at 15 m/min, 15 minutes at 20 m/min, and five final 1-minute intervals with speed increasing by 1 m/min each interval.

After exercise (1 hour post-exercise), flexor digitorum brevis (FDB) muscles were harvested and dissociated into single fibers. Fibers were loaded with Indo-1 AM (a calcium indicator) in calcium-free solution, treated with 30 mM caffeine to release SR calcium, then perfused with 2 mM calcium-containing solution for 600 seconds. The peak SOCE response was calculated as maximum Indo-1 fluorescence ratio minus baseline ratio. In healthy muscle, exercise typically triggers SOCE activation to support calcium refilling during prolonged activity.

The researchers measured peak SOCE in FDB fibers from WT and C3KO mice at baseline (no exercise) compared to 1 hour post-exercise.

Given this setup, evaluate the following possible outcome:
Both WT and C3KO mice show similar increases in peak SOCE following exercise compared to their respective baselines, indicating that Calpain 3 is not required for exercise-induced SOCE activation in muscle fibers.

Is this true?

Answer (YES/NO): NO